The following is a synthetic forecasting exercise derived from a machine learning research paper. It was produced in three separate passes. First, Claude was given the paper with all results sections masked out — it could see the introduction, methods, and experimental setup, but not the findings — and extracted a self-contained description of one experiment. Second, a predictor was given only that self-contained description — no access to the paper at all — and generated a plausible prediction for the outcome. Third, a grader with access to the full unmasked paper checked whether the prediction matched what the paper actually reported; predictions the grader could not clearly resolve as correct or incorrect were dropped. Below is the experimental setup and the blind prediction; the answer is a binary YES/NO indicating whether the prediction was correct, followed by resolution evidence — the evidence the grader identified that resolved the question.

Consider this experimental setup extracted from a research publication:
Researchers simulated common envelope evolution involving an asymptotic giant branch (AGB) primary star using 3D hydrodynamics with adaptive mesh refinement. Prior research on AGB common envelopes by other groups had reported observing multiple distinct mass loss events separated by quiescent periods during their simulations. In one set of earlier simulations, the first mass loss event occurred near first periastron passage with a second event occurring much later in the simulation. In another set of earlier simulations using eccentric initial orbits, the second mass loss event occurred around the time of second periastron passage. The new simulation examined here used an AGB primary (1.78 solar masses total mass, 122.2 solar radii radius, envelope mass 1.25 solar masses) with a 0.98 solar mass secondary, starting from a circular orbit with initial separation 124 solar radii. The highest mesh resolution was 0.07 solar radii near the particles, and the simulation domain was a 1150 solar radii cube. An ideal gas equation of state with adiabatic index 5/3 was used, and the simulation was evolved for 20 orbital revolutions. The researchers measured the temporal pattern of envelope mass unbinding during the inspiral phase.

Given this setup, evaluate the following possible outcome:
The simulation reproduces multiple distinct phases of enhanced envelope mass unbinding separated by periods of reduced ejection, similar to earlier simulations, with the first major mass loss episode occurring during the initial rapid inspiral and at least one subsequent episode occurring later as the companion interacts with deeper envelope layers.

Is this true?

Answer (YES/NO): YES